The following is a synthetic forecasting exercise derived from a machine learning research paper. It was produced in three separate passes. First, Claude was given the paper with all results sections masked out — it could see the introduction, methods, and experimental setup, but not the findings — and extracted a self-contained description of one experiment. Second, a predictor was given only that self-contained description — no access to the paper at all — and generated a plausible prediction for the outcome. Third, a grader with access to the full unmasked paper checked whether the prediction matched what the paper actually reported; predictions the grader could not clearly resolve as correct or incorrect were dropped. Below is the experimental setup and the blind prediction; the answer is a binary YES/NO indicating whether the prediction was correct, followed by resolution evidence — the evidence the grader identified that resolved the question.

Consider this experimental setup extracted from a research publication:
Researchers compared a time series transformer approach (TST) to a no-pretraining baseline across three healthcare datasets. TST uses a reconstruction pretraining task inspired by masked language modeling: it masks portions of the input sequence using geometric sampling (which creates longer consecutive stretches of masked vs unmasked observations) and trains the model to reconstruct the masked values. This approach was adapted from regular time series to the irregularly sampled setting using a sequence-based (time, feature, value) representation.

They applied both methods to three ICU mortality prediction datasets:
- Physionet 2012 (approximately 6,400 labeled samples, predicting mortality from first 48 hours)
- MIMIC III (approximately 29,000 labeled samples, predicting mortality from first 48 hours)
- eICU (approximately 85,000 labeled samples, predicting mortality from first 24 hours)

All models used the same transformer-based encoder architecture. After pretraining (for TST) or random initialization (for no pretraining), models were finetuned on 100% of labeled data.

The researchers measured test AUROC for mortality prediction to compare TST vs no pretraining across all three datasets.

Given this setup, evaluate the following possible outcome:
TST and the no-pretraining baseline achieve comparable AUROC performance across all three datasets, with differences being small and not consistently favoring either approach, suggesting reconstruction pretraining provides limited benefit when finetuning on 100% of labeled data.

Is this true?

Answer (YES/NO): YES